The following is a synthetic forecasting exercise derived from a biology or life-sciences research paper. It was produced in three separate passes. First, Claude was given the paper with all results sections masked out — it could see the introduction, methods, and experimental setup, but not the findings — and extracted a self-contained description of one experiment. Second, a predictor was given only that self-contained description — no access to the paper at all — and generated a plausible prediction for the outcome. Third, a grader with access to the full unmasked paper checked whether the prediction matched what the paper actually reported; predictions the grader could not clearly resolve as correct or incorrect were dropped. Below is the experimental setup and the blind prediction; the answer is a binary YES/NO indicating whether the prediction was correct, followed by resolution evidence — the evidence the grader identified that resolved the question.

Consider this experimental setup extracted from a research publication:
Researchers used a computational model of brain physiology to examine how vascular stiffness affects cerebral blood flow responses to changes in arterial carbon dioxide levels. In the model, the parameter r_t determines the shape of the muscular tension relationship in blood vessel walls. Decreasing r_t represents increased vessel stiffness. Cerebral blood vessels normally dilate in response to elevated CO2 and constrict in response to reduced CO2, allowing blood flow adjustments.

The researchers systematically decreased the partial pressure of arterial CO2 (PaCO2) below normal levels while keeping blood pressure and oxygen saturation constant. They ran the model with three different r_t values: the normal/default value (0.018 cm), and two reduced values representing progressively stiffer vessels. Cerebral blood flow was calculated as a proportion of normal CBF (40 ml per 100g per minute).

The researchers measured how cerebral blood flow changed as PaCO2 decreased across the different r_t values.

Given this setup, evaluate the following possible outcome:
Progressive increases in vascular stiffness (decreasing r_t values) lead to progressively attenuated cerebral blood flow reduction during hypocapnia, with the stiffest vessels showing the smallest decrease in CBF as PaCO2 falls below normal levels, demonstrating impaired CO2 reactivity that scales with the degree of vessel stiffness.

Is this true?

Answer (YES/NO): NO